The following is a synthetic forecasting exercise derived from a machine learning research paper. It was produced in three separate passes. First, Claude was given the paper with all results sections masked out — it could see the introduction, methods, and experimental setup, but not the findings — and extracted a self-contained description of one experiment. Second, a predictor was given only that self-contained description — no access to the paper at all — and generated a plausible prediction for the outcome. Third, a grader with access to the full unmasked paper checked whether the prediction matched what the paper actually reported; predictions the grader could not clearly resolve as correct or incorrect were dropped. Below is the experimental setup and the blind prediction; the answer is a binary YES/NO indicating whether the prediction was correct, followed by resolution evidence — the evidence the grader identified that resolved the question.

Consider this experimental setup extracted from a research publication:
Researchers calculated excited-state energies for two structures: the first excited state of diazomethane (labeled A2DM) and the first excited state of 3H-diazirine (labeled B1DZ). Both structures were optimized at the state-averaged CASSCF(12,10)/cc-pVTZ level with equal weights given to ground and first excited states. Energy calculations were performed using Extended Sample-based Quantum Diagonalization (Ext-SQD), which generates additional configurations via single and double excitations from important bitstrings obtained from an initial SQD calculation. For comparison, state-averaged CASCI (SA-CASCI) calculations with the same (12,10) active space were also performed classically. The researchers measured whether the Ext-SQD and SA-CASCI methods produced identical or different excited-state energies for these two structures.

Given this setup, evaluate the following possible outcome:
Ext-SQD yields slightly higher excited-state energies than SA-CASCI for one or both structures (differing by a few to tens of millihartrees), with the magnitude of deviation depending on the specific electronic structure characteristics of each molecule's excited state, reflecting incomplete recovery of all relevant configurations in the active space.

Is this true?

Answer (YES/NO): NO